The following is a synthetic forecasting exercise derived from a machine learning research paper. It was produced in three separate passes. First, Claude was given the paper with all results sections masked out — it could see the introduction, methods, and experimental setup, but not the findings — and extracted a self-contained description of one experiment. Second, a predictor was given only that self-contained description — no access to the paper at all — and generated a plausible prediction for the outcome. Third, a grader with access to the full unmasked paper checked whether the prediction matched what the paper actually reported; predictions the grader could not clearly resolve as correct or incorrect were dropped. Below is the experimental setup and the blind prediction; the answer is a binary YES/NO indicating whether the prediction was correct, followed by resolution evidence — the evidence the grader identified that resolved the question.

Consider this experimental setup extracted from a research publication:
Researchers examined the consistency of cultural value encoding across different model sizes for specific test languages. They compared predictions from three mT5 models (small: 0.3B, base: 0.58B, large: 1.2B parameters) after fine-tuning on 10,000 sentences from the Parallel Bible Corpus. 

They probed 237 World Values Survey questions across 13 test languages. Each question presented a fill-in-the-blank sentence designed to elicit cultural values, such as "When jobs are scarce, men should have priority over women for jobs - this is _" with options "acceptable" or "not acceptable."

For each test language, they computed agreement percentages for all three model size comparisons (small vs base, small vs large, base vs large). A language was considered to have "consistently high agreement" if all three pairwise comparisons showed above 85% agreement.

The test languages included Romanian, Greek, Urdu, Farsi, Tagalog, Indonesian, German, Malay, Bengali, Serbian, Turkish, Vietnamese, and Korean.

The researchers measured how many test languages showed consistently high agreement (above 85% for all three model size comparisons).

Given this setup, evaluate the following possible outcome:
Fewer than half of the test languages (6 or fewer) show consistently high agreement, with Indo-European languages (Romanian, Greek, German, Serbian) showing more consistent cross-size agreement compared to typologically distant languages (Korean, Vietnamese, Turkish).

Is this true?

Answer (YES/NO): NO